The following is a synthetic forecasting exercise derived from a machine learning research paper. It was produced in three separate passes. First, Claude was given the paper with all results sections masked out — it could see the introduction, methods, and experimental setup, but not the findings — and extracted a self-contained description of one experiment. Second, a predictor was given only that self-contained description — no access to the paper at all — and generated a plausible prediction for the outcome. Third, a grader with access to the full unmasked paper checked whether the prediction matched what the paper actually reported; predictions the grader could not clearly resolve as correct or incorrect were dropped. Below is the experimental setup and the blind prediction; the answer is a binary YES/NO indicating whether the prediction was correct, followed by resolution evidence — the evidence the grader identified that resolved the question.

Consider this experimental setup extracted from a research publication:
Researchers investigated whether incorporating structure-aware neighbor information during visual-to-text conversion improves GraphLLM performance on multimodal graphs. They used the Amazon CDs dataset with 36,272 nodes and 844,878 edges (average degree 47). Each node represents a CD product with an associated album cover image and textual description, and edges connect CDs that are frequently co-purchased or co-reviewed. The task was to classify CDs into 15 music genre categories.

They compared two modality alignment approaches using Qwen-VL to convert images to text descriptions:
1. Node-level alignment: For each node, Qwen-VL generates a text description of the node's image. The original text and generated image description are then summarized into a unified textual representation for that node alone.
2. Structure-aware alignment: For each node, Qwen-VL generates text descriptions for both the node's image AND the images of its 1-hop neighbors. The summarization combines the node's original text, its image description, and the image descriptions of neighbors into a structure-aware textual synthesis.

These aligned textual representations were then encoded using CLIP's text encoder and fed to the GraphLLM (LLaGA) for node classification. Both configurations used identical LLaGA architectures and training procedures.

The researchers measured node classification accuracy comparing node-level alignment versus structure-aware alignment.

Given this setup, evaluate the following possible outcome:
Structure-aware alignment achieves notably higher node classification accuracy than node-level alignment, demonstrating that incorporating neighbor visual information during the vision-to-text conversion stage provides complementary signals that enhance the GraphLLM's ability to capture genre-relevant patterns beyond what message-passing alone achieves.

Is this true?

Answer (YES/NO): NO